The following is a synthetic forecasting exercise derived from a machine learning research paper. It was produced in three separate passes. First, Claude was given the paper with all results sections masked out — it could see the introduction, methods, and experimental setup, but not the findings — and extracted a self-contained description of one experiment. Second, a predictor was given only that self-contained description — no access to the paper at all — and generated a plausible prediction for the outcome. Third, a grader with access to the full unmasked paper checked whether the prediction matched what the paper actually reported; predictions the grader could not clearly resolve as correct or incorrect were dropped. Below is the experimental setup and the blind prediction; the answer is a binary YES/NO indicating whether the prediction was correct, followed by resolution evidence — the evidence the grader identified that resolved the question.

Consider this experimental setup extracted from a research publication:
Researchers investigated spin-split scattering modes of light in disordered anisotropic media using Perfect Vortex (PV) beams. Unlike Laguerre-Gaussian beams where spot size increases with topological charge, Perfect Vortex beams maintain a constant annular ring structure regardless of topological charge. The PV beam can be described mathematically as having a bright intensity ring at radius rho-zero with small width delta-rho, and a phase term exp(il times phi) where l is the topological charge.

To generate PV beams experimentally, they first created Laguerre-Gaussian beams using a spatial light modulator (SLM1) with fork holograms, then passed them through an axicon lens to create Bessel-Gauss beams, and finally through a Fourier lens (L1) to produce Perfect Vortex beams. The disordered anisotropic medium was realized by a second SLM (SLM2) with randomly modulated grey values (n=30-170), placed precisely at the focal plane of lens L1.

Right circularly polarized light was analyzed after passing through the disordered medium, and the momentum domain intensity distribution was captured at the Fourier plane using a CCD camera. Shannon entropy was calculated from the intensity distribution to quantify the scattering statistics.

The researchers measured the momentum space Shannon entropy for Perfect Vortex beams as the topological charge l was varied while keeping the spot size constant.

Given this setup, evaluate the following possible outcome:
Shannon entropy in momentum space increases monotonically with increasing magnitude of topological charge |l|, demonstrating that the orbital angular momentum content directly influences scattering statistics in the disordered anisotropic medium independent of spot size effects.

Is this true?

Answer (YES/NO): NO